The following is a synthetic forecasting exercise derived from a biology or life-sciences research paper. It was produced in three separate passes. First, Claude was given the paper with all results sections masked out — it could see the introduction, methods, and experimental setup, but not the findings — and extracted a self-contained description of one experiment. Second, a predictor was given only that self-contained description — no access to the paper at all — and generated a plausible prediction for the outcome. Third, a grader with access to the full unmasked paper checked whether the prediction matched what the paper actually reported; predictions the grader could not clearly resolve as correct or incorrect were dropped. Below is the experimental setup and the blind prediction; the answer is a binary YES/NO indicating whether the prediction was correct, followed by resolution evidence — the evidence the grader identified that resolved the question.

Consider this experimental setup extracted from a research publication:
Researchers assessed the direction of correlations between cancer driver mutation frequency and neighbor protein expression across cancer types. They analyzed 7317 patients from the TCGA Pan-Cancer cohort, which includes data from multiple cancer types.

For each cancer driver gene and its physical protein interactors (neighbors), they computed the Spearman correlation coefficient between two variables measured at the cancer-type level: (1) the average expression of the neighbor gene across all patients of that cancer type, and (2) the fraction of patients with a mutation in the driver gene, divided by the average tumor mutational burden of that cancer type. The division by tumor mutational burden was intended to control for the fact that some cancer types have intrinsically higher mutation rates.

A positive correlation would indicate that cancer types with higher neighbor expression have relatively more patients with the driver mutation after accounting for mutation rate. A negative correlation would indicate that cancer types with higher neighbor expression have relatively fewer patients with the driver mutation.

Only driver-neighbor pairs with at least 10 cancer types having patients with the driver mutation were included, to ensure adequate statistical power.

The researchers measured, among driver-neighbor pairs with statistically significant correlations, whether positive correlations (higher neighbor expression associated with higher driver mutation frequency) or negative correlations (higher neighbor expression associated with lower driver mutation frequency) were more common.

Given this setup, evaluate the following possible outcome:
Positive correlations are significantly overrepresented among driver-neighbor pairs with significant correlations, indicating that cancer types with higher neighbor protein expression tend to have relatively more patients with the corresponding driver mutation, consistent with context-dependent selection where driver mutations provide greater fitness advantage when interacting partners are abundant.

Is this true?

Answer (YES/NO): YES